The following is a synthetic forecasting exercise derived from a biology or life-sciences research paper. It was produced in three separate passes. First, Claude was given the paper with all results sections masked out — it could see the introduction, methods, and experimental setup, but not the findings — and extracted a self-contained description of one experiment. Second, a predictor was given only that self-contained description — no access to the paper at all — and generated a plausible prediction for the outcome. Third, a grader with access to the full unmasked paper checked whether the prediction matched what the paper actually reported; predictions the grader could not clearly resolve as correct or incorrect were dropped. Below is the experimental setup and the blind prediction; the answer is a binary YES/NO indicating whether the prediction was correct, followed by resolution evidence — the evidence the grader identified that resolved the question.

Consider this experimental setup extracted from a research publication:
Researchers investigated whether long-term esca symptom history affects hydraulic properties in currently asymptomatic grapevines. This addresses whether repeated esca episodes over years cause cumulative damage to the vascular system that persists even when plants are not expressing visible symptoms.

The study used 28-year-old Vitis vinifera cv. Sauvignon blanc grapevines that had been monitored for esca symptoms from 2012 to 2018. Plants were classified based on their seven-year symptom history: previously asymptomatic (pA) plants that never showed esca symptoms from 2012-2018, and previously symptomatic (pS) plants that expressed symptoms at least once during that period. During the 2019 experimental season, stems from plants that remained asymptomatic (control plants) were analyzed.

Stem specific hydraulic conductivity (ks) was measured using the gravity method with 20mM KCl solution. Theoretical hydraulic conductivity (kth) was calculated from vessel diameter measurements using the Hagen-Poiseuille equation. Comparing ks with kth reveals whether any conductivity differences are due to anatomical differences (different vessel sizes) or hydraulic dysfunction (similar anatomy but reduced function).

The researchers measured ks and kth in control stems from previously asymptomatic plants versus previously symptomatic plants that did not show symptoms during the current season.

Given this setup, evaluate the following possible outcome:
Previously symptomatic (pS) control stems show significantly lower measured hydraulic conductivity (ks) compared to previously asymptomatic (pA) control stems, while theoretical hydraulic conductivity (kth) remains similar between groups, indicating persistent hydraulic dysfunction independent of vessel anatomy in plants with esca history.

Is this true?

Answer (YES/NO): NO